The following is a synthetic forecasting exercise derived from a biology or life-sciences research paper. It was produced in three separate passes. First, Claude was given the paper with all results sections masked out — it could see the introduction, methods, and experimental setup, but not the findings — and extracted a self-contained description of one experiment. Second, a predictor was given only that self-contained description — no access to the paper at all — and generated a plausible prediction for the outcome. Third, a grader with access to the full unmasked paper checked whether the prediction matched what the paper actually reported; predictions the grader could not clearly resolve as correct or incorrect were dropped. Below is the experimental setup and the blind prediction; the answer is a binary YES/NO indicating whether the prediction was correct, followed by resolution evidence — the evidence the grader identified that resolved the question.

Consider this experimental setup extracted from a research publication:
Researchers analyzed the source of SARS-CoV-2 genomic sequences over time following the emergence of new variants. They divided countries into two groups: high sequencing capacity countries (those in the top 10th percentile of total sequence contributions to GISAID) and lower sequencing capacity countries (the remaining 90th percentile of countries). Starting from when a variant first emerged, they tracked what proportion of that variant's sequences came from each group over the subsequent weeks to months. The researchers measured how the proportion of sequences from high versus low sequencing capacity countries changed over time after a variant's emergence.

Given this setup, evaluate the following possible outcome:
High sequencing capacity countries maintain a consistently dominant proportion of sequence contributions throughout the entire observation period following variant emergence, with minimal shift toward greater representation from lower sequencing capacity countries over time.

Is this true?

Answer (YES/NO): NO